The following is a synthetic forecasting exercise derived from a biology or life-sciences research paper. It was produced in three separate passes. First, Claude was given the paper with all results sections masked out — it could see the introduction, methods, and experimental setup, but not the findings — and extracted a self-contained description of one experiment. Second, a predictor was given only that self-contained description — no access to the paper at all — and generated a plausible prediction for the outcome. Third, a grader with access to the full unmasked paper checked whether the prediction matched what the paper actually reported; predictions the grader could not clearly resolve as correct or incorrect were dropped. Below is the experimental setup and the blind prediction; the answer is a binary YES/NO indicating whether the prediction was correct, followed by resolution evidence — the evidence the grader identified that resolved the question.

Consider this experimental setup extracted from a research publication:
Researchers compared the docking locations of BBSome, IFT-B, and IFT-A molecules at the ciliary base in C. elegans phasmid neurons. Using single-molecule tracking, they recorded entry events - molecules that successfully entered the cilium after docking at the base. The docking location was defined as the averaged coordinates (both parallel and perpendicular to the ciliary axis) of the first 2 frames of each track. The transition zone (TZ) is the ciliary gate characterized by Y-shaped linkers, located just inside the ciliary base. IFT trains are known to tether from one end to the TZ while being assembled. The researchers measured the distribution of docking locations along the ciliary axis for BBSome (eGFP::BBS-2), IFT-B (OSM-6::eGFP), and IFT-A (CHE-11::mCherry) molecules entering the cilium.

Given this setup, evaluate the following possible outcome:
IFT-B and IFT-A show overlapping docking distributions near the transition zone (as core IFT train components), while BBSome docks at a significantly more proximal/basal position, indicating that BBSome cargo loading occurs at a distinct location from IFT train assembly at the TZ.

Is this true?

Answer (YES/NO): NO